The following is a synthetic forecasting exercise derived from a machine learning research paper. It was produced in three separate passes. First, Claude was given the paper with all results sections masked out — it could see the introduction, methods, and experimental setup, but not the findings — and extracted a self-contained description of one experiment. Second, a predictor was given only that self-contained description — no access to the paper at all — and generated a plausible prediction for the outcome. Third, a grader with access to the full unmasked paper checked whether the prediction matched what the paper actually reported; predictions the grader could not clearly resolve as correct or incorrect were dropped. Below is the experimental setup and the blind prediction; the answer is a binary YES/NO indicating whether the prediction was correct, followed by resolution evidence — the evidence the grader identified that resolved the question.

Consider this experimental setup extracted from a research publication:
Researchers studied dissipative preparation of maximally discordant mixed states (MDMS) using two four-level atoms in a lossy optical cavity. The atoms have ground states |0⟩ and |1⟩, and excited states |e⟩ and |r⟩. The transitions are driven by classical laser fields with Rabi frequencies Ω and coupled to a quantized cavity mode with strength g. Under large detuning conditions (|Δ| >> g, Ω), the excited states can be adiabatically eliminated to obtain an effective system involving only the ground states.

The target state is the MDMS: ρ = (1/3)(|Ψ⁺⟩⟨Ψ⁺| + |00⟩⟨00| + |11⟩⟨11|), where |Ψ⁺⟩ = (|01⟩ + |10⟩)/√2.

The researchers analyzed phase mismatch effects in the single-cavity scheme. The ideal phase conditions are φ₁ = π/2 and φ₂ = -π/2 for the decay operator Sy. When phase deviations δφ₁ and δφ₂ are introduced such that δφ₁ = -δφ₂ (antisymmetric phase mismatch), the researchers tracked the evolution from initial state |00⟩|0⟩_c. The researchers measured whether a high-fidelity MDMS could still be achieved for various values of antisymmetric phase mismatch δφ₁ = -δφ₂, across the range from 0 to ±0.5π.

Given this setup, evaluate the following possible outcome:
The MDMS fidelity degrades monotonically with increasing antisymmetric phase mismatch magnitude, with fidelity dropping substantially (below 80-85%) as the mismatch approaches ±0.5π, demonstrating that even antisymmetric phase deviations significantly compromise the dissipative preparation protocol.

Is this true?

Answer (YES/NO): NO